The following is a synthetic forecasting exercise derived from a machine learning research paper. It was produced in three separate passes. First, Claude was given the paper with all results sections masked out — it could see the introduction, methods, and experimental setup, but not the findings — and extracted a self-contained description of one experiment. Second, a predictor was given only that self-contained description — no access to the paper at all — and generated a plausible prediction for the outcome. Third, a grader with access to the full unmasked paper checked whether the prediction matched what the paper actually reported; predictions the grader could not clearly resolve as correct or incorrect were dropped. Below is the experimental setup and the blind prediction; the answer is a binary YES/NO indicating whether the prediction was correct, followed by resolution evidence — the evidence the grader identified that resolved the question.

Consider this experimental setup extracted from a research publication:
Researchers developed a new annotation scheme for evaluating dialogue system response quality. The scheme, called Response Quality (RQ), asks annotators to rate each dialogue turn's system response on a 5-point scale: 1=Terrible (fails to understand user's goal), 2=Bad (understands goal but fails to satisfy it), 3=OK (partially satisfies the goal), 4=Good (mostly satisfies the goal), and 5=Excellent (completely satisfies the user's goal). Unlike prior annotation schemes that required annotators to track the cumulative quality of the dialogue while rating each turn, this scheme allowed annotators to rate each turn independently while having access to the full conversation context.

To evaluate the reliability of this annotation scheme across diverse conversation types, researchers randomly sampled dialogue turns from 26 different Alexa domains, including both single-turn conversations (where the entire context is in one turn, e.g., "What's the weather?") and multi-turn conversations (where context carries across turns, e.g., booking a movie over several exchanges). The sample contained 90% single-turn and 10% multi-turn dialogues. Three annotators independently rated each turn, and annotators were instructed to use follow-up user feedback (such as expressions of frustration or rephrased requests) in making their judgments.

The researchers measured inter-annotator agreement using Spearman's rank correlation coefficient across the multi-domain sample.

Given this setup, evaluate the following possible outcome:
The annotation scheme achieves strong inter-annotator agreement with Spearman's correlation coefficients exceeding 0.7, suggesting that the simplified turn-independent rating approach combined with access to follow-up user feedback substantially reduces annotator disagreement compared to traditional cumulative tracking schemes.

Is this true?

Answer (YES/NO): YES